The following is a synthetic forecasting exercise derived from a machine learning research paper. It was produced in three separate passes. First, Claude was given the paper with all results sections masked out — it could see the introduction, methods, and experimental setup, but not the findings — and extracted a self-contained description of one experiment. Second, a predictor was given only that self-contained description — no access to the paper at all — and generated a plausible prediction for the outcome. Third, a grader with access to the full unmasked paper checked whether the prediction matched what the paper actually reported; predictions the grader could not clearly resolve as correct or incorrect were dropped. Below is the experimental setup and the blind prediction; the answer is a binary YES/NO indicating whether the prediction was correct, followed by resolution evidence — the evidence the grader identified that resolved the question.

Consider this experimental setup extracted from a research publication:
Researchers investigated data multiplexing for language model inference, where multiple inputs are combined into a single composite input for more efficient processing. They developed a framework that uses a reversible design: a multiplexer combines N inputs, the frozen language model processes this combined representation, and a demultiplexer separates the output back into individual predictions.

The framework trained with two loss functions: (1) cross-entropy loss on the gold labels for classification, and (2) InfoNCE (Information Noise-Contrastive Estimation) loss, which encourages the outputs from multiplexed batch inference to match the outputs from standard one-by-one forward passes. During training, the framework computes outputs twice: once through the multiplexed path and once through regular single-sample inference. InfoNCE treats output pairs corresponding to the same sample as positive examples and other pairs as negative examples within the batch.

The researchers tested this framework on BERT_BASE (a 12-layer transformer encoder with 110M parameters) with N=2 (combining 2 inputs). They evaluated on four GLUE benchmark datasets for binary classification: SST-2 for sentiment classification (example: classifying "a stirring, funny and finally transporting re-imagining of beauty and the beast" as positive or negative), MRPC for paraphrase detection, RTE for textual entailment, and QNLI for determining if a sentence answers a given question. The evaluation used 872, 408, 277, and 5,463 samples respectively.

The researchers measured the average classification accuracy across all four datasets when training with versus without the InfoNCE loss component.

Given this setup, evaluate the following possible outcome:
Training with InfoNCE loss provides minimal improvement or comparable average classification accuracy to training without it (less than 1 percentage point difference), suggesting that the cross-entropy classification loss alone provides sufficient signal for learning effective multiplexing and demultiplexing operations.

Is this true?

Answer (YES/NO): NO